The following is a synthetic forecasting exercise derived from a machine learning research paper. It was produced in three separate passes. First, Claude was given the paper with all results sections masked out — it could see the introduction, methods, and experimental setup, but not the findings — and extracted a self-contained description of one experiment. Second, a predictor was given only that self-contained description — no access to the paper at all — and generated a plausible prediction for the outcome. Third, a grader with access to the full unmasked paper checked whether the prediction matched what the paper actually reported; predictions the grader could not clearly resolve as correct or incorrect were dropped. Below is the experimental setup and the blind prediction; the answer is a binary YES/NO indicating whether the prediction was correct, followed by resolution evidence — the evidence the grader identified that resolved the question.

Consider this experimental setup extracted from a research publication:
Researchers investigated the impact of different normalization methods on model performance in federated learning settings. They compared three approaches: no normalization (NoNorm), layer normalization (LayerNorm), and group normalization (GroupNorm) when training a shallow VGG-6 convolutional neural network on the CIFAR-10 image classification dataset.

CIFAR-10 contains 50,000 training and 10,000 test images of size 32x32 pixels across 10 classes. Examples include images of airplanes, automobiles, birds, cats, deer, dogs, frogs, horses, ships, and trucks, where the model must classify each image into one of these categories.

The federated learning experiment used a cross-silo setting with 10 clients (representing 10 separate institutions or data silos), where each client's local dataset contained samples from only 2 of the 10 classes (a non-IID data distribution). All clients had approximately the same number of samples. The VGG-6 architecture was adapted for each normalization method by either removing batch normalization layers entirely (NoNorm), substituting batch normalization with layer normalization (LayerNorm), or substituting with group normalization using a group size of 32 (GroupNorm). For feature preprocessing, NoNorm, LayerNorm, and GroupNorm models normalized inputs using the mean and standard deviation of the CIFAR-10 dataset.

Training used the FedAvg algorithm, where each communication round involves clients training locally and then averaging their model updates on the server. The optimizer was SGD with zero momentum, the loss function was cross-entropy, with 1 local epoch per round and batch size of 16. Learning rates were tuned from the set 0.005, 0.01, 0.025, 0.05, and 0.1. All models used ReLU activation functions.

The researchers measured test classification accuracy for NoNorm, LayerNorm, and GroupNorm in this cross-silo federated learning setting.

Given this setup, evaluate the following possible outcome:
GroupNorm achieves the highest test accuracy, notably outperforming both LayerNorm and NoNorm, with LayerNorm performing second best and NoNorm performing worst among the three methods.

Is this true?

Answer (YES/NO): NO